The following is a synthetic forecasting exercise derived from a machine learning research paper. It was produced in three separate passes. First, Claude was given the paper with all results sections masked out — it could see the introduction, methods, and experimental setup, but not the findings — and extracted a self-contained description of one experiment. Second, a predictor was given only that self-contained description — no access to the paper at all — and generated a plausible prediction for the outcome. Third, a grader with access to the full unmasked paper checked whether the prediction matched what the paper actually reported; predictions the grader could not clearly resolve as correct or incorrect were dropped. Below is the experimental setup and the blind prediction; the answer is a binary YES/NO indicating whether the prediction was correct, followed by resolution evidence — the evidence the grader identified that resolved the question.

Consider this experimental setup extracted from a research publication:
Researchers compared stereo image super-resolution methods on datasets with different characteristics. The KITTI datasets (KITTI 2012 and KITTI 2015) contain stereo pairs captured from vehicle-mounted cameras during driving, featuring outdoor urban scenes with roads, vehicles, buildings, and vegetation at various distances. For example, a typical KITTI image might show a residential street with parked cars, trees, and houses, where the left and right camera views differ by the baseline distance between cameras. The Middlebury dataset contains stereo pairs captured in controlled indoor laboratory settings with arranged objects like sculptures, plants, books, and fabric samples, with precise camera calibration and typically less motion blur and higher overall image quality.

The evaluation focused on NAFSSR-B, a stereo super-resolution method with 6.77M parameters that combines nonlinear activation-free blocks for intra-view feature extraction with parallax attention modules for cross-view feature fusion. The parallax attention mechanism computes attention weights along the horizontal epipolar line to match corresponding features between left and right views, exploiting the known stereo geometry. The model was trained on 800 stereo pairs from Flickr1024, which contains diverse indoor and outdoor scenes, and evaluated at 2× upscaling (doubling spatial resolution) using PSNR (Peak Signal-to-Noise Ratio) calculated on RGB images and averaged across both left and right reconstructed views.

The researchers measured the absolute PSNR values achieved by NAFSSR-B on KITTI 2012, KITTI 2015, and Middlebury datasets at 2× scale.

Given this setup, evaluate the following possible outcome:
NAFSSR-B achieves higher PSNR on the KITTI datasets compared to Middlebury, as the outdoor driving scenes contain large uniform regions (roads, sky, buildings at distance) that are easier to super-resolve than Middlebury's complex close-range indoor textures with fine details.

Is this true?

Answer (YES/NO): NO